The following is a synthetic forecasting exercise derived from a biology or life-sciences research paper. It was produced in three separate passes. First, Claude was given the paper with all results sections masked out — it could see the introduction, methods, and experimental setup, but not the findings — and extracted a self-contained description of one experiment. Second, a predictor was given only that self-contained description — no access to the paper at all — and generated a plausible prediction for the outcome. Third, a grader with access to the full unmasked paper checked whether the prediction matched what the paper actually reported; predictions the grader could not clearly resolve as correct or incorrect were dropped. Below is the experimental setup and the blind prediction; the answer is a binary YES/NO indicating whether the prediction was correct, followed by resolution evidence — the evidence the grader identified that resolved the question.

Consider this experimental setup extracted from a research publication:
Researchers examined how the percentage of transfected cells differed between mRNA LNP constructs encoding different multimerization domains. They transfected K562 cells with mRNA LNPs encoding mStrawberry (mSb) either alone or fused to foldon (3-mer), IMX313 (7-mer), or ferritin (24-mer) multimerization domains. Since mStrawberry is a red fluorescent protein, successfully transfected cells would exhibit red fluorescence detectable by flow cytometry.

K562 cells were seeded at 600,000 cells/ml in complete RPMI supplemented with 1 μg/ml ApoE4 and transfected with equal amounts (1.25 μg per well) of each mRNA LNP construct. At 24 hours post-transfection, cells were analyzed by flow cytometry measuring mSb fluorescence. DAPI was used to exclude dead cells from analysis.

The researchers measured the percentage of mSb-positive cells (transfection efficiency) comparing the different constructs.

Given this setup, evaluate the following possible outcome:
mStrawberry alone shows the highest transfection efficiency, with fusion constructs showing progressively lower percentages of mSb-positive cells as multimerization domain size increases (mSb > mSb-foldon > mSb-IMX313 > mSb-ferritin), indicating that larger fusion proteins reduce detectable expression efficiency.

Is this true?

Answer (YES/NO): NO